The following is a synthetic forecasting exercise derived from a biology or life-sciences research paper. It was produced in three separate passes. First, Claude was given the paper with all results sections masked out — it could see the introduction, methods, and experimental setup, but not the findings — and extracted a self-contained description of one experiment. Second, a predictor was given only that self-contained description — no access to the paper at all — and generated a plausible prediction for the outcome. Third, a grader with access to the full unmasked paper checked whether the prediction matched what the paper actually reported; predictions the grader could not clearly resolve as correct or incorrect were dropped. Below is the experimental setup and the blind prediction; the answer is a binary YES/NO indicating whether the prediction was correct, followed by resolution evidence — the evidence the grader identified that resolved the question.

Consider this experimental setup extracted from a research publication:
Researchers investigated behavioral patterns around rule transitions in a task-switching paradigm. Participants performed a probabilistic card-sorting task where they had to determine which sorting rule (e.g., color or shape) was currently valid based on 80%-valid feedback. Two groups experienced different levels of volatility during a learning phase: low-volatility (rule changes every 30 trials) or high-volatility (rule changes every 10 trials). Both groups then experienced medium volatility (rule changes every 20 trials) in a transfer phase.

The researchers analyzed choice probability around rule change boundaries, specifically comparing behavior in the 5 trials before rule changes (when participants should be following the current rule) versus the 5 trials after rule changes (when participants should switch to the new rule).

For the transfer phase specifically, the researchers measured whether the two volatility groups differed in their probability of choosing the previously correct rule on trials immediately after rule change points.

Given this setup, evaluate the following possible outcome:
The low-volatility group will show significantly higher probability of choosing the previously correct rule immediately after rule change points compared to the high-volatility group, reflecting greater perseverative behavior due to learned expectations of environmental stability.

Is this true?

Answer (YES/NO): YES